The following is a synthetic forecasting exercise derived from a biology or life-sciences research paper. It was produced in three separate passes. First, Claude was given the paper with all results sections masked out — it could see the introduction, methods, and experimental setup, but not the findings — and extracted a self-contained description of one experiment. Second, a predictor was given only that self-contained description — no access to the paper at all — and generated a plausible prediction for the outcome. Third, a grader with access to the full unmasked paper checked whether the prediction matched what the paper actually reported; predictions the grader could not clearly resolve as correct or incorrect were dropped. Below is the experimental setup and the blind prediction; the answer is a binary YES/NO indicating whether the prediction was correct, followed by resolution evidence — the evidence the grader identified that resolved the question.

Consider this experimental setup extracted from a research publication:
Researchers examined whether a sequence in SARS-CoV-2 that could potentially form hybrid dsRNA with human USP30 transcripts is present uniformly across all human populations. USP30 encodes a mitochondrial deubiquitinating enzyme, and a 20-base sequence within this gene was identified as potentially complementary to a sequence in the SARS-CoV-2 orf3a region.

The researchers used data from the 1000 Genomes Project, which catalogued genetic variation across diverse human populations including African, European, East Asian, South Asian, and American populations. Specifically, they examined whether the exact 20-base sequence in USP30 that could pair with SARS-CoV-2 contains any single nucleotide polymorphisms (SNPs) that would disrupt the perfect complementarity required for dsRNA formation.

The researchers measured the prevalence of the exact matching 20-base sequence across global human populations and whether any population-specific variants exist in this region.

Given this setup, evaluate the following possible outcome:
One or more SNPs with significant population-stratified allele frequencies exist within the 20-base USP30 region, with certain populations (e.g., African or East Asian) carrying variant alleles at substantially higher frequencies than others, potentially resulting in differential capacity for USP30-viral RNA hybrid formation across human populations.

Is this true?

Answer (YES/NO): NO